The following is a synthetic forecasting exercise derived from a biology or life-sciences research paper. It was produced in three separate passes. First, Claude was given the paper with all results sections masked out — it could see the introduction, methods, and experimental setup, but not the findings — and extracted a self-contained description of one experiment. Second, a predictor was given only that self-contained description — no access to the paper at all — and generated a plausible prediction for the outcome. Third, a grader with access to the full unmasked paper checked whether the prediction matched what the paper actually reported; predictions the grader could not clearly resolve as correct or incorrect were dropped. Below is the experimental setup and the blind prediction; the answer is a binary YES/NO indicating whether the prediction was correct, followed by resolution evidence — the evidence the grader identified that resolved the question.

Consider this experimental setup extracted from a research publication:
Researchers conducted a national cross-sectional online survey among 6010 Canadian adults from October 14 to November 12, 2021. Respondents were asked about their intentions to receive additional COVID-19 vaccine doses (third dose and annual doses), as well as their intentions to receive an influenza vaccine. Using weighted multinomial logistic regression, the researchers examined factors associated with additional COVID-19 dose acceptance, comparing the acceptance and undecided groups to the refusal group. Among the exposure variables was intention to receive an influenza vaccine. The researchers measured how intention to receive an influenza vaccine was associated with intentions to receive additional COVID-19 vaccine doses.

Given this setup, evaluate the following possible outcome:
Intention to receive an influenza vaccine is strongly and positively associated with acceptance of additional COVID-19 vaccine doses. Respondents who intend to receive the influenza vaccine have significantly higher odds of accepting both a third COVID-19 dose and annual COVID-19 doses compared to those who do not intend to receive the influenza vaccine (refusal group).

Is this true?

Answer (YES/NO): YES